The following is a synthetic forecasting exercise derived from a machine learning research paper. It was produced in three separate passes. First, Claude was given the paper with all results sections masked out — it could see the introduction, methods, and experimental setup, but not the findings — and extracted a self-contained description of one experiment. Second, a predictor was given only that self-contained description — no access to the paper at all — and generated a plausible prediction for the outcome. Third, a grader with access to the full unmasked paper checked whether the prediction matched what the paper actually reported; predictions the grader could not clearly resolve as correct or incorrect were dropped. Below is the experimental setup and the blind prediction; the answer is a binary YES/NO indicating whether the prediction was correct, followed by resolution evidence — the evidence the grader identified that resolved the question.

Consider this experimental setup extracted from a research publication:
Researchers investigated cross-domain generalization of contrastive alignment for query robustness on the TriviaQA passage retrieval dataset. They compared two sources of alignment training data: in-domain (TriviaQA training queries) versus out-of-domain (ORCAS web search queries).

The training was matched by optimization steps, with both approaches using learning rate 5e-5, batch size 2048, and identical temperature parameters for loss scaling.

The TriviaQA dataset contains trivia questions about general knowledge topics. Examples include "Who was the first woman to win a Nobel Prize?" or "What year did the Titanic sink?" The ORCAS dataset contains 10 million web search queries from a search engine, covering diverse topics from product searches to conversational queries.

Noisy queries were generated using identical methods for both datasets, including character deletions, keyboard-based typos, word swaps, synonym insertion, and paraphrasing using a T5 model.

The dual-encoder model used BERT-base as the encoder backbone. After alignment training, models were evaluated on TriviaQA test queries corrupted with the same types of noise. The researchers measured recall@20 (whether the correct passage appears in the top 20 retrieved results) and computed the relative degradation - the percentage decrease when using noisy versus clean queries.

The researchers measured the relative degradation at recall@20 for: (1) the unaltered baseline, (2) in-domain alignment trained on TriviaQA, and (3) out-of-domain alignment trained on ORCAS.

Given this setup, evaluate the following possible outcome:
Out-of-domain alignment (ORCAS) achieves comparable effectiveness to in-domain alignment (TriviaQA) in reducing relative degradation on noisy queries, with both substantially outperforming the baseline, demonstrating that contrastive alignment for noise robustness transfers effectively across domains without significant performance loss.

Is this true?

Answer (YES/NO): NO